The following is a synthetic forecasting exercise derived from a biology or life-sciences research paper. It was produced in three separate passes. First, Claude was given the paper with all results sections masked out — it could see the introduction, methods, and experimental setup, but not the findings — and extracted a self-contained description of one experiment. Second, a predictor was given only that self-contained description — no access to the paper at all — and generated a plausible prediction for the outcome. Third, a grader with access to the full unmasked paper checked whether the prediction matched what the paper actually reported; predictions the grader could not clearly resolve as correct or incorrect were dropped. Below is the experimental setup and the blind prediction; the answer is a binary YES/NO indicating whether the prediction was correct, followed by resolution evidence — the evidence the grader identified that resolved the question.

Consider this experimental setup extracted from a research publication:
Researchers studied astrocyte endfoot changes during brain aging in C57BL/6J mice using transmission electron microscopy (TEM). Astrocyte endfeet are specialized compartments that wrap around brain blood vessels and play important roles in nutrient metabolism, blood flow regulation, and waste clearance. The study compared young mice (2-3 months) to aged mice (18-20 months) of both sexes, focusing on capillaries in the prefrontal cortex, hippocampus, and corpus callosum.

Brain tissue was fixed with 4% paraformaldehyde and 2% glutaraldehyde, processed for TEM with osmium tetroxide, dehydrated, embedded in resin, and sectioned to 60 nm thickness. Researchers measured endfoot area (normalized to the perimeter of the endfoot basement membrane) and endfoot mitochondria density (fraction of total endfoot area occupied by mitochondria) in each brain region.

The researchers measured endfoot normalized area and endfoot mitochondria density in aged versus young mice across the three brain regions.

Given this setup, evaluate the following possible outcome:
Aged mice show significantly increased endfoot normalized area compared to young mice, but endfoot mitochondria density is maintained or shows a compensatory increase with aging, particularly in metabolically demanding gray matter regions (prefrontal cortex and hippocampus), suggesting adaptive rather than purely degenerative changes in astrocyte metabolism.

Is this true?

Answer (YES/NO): NO